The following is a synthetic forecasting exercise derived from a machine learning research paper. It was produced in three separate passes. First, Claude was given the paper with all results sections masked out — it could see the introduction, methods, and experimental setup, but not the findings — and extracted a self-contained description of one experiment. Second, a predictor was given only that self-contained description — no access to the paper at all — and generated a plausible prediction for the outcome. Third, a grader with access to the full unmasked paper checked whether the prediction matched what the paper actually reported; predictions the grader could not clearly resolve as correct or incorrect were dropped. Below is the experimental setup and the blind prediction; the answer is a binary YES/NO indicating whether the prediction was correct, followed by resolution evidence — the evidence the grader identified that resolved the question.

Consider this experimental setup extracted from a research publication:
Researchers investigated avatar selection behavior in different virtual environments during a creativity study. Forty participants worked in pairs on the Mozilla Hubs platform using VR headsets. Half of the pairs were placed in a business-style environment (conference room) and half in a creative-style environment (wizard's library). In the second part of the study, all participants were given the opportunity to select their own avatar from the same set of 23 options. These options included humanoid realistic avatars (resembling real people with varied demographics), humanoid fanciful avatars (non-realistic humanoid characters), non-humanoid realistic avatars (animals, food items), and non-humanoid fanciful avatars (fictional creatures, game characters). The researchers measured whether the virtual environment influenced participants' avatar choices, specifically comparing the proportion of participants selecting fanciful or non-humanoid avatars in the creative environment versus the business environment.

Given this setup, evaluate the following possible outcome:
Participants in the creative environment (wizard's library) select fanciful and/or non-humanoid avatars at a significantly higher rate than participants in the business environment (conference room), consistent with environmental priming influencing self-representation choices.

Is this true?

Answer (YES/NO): NO